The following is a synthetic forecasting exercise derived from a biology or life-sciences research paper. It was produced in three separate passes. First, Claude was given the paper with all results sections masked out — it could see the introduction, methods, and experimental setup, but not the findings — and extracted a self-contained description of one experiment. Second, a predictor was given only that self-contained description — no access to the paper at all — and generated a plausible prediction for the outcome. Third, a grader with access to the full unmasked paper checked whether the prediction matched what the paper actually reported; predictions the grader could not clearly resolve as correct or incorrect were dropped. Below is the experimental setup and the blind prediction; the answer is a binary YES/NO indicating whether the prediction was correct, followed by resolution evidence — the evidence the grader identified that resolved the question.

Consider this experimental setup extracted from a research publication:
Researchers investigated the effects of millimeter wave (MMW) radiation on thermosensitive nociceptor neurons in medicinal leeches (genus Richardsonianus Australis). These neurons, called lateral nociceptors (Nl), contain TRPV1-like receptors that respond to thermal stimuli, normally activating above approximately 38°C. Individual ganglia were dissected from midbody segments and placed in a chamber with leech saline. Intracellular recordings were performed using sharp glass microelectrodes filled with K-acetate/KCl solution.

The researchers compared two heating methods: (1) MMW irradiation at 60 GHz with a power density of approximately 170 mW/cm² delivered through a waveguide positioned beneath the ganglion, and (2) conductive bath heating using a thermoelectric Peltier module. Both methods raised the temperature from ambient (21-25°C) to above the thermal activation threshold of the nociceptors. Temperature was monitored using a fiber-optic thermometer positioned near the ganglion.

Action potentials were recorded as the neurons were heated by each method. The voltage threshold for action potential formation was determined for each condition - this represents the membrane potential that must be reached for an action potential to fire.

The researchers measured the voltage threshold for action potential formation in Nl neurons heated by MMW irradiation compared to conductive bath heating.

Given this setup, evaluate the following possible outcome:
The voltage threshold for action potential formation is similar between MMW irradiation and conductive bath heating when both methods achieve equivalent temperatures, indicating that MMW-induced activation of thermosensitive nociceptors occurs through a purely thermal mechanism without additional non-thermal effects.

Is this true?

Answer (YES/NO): NO